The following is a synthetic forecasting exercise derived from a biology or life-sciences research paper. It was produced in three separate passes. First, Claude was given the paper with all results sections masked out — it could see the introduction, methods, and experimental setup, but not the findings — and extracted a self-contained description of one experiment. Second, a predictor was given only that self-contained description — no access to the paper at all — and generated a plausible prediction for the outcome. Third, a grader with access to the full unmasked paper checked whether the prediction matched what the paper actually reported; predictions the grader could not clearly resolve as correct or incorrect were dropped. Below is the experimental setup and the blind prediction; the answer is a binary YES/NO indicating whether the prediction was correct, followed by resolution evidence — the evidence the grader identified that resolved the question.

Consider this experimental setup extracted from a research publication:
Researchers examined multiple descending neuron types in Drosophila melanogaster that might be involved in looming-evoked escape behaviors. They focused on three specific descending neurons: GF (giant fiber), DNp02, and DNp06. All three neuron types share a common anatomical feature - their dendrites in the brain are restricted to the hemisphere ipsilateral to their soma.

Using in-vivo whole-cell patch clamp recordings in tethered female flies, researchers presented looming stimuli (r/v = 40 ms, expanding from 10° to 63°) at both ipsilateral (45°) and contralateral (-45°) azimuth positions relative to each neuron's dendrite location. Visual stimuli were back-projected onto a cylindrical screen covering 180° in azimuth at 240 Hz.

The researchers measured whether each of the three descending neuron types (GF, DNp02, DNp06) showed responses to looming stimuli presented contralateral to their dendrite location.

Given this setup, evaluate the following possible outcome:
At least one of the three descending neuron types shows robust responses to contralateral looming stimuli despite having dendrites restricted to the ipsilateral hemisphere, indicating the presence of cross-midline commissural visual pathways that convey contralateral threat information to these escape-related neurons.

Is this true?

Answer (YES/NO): YES